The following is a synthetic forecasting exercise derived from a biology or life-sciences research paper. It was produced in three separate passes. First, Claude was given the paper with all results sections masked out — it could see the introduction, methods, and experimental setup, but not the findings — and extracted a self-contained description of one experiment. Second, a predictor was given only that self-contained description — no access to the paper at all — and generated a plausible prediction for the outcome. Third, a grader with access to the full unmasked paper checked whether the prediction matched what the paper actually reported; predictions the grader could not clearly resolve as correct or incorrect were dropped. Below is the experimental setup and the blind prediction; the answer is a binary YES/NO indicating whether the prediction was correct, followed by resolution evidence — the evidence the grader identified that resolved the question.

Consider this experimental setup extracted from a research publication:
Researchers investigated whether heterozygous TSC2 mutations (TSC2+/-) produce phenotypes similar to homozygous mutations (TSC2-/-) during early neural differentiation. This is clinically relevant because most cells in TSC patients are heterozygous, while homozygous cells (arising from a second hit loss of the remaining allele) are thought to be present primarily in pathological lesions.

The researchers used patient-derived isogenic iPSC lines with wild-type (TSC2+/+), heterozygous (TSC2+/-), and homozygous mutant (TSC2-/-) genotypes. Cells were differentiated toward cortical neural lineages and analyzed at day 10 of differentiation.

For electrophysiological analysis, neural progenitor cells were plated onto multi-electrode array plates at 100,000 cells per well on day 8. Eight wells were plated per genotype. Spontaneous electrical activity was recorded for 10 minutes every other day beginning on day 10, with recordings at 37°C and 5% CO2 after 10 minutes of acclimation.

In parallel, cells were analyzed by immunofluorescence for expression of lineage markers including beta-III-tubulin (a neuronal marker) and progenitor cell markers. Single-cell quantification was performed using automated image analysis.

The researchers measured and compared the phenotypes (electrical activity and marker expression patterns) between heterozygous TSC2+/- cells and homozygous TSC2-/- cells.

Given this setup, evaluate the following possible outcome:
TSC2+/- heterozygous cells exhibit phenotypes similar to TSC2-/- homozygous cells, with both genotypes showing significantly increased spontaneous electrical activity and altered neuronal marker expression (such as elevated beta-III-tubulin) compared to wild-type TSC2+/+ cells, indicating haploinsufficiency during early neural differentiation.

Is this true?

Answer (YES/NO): NO